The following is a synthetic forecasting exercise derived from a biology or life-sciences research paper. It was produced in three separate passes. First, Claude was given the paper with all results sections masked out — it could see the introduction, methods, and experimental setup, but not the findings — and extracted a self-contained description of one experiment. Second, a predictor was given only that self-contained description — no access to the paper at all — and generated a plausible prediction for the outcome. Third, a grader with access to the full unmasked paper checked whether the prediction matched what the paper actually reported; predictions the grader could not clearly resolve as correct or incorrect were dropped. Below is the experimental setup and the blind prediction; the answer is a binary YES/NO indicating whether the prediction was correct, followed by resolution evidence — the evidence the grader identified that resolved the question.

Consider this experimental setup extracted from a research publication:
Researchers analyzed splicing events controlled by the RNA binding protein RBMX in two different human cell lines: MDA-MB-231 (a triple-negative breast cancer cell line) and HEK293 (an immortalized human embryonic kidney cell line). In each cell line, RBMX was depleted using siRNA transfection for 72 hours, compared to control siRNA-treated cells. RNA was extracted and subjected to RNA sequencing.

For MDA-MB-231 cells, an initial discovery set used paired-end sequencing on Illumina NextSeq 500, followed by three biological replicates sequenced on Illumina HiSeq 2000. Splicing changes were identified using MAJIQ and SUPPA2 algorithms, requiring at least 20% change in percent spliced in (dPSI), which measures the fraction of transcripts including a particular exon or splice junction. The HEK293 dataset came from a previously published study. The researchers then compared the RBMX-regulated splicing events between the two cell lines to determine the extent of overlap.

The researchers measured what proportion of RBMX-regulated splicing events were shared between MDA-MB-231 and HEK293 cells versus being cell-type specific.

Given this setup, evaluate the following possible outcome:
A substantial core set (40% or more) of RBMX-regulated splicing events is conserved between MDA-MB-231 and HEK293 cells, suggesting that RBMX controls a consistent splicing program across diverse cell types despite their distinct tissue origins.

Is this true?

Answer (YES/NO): YES